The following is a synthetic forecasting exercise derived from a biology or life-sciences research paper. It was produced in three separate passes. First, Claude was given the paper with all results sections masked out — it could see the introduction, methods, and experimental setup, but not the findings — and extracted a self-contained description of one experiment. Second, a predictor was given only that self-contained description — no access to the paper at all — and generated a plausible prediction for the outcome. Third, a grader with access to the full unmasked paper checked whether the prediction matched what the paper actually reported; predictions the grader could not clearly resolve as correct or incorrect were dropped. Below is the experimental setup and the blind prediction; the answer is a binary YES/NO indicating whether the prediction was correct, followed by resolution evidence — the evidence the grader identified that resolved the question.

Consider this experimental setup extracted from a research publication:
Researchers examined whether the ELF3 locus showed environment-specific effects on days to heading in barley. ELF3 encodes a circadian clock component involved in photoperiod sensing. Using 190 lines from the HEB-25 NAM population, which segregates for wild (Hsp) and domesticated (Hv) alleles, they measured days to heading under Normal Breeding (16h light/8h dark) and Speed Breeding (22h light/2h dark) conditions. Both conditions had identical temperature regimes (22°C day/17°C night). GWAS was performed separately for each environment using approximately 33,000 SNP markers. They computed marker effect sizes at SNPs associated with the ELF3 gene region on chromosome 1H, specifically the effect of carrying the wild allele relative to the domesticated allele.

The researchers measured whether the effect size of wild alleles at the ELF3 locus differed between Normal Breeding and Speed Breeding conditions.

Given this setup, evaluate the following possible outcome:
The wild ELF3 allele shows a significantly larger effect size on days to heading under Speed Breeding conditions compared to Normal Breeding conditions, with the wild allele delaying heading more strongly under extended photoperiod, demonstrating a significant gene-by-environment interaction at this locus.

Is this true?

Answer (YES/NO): NO